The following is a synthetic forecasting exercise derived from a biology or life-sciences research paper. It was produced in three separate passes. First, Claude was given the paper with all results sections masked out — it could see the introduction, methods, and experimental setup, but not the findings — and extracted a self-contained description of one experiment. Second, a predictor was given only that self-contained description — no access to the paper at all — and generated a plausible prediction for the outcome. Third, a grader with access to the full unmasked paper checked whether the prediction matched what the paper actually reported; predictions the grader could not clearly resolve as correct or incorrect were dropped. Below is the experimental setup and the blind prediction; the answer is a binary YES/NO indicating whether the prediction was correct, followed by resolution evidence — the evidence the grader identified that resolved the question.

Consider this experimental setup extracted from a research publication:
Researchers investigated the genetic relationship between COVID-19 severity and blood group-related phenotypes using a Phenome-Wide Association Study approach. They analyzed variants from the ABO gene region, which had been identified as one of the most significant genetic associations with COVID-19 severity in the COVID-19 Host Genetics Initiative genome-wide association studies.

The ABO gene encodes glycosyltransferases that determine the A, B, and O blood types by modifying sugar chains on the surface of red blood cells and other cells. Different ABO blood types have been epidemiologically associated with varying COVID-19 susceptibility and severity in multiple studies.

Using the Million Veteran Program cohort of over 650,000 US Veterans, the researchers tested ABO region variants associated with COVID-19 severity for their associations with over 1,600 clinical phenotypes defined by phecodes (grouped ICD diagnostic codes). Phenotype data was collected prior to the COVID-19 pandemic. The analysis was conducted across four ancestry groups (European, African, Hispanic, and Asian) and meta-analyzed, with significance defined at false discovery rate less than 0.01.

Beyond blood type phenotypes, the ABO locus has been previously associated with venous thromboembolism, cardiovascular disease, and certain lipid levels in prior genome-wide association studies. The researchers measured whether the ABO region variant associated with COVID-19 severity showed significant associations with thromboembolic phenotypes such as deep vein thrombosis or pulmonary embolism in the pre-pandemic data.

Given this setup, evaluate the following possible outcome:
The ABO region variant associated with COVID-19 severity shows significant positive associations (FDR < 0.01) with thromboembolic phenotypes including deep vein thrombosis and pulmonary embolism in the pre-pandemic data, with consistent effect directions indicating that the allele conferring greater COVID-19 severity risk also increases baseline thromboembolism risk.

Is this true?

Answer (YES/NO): YES